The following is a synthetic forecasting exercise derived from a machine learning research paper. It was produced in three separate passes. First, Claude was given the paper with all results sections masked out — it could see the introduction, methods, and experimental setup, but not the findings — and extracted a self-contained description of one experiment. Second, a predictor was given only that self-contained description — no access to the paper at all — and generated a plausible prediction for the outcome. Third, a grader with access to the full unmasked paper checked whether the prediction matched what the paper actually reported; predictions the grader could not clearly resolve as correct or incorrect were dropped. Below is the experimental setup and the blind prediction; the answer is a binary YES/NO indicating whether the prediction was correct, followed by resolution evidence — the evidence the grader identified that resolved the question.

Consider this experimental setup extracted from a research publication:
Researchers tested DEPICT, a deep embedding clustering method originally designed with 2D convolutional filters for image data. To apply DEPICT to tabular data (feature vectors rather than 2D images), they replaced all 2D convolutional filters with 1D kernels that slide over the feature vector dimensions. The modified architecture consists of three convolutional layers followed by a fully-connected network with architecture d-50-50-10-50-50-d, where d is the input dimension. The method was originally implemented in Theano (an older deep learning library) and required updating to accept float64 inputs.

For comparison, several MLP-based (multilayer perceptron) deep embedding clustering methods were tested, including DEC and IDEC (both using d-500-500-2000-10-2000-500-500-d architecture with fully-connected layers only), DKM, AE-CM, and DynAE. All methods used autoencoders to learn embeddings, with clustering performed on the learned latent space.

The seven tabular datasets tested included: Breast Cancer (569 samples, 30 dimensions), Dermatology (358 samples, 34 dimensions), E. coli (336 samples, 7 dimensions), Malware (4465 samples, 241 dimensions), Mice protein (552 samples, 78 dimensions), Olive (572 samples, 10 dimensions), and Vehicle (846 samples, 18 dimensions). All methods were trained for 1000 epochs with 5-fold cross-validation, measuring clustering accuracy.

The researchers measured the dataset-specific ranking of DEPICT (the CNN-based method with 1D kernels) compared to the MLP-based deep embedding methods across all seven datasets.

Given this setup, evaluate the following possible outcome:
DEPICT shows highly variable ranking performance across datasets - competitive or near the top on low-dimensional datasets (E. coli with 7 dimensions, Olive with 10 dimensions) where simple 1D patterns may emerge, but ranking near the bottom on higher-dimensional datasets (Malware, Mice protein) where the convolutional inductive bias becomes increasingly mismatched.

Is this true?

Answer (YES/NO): NO